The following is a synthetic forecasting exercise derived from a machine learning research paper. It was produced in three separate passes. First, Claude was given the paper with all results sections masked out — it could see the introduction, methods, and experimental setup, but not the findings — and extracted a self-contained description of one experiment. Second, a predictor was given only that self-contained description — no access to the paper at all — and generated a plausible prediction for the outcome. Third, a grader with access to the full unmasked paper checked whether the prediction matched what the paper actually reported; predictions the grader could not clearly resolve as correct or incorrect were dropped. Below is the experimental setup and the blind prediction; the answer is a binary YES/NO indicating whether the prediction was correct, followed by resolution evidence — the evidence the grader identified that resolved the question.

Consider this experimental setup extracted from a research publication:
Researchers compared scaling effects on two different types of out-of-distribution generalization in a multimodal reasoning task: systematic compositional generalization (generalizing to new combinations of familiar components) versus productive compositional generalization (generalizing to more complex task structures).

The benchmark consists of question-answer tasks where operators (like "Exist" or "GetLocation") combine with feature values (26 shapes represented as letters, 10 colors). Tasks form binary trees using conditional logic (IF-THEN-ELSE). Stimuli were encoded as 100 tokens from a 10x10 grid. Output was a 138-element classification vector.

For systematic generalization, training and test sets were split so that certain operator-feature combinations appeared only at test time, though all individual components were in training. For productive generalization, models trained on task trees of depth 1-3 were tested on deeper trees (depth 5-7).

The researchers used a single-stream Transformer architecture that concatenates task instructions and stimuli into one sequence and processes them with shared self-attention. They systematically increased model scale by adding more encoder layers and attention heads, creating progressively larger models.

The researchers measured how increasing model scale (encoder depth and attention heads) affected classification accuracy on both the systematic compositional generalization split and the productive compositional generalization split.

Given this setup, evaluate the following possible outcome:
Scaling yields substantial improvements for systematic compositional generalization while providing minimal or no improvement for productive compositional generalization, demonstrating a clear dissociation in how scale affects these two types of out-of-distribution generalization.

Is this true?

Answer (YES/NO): YES